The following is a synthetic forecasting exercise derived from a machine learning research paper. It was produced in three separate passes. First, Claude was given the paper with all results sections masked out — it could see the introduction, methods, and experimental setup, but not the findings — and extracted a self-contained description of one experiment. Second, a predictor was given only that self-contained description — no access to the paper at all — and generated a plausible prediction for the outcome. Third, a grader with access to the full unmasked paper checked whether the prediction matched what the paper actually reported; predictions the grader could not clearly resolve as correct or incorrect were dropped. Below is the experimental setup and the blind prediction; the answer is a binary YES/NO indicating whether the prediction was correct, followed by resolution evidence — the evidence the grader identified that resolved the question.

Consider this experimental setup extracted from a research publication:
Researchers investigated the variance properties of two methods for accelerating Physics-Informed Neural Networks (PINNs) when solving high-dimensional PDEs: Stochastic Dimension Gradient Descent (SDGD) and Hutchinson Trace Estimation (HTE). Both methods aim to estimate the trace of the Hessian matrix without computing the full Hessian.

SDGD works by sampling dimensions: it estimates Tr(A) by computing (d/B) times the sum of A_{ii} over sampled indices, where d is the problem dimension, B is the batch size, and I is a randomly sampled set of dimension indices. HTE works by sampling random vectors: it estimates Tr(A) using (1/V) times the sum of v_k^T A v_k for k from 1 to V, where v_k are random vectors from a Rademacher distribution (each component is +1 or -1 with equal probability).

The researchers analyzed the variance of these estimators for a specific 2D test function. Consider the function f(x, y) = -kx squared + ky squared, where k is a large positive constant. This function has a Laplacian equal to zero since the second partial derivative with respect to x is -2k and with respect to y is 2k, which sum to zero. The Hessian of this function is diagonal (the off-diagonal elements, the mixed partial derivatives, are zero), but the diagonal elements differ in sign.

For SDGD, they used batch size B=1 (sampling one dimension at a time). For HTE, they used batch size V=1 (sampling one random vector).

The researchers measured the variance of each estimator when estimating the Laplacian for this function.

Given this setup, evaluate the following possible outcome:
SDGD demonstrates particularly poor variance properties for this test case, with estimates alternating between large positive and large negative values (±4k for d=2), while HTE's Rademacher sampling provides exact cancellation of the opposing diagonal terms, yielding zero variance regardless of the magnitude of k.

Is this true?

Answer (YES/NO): NO